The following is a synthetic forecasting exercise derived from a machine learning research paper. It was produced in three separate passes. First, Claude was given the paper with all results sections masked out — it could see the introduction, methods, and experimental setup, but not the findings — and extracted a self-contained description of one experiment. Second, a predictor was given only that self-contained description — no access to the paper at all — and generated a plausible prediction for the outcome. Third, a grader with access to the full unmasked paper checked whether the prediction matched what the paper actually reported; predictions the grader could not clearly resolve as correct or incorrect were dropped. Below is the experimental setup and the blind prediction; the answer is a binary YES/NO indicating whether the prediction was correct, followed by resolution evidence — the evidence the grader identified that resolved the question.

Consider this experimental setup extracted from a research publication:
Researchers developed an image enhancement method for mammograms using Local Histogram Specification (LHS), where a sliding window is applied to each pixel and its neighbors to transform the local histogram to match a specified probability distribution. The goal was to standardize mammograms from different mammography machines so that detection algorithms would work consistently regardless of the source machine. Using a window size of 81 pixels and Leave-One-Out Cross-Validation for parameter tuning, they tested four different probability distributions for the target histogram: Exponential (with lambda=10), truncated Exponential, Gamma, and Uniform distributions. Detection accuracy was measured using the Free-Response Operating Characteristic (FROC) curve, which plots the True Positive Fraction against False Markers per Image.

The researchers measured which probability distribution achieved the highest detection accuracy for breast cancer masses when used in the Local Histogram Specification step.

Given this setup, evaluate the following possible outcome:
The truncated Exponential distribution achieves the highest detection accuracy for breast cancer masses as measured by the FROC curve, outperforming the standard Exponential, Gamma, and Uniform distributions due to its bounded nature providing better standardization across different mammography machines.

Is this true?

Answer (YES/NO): NO